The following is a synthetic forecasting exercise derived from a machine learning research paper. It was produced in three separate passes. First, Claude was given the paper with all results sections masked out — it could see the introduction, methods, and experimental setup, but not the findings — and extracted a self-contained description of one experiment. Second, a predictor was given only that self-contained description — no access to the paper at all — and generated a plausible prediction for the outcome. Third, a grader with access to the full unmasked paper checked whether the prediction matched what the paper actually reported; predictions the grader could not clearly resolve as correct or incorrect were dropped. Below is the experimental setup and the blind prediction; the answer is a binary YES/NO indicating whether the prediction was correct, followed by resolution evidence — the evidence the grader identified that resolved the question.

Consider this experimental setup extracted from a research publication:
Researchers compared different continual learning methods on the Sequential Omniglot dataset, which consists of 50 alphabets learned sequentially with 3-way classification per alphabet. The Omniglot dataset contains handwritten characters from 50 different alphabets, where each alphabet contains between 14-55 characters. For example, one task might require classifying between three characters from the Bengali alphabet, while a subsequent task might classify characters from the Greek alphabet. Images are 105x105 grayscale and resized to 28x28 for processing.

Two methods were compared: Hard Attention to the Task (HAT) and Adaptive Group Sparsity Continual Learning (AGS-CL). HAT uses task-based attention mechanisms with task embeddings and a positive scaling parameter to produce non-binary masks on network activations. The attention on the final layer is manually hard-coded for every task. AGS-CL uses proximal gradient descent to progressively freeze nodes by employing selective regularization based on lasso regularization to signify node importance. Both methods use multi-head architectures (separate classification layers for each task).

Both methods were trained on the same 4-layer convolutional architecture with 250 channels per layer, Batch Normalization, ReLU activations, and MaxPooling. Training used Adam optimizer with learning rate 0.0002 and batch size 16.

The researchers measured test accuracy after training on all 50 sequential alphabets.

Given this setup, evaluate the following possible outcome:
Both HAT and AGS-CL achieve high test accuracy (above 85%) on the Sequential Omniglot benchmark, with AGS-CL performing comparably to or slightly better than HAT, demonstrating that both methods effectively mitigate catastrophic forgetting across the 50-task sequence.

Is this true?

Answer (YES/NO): NO